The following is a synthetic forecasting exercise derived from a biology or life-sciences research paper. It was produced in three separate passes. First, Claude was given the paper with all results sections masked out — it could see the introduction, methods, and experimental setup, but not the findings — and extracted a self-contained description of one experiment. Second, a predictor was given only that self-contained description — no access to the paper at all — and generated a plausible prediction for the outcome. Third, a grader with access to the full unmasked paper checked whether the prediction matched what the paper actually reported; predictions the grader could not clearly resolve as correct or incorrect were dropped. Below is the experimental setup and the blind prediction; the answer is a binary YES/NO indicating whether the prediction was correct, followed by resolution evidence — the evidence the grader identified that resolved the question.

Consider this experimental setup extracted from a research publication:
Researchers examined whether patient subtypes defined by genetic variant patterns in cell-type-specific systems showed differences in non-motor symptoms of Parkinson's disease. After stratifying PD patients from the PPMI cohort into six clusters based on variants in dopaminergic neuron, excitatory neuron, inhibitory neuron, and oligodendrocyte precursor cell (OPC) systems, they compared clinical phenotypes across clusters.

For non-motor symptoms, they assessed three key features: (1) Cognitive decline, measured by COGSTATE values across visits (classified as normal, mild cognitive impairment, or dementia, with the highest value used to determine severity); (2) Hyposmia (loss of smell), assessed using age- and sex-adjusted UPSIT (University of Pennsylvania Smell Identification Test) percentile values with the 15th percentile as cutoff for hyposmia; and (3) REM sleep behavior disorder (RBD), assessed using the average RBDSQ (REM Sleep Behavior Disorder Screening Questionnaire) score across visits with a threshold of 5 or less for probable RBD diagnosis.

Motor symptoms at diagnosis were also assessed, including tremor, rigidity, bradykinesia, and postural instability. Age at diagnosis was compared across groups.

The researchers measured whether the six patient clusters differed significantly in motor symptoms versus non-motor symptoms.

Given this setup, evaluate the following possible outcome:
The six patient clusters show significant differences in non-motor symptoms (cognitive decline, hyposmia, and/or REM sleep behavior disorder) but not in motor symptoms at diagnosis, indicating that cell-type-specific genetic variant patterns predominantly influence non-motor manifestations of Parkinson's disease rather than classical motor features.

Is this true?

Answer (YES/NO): YES